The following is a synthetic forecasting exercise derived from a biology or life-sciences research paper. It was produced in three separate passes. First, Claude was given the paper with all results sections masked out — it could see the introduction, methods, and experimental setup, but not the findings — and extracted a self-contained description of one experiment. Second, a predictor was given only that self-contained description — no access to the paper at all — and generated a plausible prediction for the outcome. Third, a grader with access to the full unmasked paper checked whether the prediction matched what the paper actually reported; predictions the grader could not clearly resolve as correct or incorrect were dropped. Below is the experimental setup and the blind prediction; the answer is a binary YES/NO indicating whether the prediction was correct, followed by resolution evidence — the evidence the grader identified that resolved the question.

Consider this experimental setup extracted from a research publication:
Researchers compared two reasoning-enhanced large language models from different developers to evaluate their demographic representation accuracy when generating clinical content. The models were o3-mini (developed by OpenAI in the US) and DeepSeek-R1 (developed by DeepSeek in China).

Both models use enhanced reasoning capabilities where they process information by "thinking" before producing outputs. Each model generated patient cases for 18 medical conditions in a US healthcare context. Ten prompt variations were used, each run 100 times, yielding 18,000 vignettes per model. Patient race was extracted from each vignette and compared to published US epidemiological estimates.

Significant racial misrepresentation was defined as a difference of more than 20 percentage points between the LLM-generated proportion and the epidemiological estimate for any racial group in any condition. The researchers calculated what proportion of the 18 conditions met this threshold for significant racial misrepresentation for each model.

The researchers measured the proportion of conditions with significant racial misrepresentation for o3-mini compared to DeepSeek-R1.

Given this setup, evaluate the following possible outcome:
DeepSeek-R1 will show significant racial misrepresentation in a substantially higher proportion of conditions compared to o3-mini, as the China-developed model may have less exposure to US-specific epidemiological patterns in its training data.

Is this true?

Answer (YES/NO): NO